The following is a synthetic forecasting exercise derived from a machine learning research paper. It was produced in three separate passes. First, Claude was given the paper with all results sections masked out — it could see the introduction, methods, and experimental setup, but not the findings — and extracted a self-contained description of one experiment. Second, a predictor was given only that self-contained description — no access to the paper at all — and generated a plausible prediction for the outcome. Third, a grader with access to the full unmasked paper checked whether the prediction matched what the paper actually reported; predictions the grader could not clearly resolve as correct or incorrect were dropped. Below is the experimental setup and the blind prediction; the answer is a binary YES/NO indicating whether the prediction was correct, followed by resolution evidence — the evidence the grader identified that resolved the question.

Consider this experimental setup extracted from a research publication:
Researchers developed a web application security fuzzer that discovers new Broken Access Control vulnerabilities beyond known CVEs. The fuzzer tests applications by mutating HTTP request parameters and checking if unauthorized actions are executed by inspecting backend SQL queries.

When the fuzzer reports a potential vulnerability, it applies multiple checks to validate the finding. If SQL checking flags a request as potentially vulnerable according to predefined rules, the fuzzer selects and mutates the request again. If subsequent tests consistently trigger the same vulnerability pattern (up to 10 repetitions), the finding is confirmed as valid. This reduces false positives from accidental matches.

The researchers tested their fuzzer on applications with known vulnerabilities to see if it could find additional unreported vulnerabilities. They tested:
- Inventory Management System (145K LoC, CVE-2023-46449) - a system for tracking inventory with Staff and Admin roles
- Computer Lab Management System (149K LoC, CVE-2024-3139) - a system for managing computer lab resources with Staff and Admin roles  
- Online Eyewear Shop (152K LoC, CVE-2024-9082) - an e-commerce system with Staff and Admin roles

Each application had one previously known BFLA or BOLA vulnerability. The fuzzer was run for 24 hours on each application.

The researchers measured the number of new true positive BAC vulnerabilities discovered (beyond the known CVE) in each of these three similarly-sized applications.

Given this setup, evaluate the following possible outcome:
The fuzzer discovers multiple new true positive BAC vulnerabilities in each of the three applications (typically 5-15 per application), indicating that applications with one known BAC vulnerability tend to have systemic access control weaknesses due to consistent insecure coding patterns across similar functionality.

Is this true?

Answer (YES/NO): NO